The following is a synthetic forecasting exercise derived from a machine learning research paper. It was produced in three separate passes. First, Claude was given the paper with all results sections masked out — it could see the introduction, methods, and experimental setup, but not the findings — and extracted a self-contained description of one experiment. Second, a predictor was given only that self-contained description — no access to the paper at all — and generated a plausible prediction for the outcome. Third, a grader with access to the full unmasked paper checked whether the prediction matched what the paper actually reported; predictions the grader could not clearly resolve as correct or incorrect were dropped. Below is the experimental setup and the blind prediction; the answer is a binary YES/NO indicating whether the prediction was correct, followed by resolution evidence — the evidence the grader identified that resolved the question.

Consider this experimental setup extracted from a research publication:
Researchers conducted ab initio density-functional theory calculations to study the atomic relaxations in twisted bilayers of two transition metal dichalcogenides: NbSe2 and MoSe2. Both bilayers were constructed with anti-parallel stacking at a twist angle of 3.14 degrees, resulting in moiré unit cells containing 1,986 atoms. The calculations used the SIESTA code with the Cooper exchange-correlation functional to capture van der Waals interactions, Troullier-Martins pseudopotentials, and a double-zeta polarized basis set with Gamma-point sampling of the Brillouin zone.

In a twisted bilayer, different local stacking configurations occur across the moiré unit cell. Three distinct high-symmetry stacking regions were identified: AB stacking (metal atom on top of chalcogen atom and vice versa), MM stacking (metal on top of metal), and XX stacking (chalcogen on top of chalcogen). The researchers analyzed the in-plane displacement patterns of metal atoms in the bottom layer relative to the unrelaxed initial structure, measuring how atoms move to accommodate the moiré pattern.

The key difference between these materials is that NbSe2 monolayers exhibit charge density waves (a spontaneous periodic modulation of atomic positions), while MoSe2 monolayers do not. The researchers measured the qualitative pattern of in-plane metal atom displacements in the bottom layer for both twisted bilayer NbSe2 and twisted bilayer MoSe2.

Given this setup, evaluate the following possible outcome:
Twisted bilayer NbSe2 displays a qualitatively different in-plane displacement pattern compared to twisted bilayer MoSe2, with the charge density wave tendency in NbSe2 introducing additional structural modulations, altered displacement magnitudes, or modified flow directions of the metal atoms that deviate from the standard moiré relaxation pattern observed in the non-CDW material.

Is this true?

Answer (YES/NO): NO